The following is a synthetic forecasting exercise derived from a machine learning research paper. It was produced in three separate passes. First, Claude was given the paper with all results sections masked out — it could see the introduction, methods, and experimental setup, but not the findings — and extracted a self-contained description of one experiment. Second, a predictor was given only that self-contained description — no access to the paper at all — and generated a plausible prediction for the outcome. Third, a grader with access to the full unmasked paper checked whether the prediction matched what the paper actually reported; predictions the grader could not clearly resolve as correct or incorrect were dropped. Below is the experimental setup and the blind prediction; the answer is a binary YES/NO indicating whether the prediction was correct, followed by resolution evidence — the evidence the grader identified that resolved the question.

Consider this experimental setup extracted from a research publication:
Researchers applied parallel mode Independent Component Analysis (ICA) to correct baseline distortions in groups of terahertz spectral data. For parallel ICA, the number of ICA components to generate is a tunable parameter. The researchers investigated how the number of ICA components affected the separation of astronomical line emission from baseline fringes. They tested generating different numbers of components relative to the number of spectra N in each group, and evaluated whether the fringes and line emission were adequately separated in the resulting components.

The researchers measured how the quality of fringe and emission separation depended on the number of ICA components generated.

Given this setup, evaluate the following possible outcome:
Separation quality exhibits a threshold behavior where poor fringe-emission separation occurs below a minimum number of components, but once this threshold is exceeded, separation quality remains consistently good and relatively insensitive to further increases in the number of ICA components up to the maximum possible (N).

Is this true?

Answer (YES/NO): NO